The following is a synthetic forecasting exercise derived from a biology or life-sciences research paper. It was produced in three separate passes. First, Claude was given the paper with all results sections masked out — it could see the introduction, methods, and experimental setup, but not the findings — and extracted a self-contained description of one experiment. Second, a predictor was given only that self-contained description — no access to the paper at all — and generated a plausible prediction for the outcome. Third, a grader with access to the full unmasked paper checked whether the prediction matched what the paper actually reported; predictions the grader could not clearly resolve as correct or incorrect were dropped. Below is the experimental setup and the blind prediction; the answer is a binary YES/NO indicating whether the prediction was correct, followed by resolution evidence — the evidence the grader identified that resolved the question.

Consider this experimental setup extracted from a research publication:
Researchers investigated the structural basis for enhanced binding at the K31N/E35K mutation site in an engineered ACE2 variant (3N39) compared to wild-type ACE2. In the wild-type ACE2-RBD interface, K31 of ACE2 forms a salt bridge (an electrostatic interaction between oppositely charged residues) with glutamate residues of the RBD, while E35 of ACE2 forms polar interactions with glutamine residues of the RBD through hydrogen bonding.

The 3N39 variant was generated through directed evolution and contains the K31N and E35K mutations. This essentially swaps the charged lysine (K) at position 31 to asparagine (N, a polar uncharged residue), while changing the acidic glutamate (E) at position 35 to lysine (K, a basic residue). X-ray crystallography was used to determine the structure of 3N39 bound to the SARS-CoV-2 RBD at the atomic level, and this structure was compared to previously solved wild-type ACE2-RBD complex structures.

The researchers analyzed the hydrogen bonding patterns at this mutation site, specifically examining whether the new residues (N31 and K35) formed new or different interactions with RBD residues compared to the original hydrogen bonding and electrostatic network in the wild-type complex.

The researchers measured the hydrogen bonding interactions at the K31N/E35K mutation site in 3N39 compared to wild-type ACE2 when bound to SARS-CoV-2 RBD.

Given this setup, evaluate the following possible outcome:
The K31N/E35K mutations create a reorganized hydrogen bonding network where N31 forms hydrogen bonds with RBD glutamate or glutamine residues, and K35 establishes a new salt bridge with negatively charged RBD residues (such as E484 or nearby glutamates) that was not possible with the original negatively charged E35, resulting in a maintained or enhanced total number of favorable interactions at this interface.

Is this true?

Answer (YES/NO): NO